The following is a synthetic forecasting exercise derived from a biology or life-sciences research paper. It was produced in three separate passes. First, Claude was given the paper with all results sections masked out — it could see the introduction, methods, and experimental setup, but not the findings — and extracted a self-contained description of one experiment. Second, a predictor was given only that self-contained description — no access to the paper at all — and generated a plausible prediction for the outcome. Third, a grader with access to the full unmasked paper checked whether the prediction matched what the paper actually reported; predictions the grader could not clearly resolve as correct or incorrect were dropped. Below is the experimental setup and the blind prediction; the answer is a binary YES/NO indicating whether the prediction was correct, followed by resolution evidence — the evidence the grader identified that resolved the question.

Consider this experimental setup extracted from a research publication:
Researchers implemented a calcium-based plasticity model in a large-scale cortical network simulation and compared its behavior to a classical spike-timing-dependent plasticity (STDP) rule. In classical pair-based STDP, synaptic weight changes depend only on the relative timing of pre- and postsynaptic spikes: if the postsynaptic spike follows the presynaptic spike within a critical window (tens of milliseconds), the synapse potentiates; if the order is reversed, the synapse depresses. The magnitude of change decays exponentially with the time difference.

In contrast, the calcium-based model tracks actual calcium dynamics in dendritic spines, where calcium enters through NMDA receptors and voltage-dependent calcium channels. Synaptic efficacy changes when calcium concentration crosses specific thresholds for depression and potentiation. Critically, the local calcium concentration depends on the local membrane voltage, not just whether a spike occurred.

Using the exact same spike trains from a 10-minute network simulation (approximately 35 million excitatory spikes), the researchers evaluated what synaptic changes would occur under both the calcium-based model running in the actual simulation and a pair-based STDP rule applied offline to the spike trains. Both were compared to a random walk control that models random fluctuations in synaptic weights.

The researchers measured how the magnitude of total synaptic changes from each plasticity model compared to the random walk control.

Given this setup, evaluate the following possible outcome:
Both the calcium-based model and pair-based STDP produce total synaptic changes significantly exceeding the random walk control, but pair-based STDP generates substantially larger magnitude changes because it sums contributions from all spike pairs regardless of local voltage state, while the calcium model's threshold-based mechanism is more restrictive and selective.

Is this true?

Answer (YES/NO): NO